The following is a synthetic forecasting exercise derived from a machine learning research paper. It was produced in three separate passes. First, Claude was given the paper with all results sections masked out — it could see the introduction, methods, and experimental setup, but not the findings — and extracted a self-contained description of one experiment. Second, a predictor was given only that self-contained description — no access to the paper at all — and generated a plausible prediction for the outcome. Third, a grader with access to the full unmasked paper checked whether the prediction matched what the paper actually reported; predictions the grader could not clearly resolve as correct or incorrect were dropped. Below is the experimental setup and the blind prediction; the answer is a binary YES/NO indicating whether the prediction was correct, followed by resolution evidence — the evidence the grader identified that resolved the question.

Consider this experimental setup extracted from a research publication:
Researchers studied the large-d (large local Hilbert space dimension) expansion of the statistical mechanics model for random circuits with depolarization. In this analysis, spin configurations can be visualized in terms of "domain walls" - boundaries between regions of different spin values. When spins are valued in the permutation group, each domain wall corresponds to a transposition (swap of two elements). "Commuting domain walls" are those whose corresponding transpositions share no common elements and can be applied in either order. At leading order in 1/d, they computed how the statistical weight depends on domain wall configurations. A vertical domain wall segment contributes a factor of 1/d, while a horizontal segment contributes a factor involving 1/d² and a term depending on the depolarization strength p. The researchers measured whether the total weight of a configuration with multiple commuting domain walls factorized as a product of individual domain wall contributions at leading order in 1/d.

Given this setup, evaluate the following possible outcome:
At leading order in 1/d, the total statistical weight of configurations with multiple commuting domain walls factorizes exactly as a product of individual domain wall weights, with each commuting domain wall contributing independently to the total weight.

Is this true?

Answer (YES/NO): YES